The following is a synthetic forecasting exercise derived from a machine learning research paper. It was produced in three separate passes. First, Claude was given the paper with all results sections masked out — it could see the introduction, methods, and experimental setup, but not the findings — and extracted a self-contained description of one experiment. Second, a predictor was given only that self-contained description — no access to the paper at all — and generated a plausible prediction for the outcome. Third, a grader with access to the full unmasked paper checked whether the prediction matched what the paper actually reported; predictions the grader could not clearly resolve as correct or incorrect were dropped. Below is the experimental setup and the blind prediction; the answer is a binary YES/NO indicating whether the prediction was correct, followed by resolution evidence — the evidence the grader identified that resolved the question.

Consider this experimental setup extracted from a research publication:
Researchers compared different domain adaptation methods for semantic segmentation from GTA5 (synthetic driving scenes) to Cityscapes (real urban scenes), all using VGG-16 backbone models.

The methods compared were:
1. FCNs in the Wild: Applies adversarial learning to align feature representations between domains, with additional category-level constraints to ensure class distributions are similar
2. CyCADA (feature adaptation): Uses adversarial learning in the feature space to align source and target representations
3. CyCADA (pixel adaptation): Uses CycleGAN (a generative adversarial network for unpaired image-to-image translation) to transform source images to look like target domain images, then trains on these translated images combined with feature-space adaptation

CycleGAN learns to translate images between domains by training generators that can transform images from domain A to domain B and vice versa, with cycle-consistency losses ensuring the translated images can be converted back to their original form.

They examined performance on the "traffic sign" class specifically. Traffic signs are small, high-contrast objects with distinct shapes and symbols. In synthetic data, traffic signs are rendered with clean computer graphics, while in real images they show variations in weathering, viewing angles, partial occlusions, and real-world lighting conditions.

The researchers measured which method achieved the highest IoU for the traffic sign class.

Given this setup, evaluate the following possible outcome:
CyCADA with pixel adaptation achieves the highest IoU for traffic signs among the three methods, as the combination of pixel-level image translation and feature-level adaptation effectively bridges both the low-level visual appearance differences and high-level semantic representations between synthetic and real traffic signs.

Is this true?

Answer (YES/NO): YES